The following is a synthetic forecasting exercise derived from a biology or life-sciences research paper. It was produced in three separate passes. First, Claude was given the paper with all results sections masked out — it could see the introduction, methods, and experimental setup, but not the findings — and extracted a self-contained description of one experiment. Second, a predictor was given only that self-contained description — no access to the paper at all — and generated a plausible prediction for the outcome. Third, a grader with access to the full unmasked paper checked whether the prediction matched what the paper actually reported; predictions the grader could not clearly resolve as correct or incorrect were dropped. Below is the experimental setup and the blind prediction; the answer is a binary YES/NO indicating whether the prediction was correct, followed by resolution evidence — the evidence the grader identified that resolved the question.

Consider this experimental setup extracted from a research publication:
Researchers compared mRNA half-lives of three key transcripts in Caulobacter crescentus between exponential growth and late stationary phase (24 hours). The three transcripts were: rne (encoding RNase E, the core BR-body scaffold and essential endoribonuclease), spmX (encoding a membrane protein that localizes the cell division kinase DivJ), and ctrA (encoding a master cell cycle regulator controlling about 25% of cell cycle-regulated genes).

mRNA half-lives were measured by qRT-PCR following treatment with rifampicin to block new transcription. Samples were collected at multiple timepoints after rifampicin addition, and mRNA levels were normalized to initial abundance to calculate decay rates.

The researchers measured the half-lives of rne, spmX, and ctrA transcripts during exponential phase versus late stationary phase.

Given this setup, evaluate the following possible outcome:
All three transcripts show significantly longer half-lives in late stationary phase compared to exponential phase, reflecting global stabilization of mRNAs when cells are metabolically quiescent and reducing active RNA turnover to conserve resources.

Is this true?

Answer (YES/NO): YES